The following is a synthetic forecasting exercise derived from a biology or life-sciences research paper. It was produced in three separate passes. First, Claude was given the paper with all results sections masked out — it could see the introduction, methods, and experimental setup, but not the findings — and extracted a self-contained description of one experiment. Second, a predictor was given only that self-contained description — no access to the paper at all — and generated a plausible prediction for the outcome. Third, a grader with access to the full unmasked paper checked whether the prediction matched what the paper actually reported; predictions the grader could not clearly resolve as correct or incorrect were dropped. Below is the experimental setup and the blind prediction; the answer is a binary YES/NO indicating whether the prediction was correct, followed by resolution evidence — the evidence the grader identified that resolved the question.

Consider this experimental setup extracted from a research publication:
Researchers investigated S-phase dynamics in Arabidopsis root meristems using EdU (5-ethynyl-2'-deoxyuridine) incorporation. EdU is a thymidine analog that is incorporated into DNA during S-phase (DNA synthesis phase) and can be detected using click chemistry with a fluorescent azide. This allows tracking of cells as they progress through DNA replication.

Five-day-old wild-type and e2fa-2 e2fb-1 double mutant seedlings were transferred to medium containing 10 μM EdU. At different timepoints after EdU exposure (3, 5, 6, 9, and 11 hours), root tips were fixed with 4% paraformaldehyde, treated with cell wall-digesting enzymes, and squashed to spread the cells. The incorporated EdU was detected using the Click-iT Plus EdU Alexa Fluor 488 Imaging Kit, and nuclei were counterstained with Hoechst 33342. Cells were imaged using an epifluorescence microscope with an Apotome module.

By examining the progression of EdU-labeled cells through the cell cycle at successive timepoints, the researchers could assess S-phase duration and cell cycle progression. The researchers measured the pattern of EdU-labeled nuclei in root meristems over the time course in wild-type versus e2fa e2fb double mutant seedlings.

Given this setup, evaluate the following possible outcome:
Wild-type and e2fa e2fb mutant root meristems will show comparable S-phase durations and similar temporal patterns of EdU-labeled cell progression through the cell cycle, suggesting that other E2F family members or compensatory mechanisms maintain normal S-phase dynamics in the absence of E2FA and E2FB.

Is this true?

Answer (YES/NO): NO